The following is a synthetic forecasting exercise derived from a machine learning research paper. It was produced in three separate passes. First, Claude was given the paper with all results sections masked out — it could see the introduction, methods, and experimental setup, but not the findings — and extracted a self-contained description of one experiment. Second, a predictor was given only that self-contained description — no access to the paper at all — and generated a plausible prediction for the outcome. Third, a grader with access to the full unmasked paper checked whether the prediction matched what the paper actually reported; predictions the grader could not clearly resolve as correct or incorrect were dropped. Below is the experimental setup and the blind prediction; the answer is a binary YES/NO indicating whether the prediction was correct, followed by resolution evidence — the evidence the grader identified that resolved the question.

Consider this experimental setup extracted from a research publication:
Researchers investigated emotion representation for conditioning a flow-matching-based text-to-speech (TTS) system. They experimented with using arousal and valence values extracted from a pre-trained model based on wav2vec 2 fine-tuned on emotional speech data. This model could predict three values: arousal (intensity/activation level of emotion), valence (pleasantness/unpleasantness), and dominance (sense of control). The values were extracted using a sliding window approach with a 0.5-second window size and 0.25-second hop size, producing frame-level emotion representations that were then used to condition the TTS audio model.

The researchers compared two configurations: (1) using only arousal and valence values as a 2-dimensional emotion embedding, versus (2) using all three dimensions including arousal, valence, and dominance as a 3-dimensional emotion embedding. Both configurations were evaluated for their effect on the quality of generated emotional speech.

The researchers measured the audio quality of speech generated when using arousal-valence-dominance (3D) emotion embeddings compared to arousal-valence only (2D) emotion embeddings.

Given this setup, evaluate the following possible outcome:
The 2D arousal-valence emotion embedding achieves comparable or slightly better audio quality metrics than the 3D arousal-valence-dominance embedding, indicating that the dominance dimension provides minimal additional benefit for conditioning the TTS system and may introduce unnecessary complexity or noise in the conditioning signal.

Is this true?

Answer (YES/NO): YES